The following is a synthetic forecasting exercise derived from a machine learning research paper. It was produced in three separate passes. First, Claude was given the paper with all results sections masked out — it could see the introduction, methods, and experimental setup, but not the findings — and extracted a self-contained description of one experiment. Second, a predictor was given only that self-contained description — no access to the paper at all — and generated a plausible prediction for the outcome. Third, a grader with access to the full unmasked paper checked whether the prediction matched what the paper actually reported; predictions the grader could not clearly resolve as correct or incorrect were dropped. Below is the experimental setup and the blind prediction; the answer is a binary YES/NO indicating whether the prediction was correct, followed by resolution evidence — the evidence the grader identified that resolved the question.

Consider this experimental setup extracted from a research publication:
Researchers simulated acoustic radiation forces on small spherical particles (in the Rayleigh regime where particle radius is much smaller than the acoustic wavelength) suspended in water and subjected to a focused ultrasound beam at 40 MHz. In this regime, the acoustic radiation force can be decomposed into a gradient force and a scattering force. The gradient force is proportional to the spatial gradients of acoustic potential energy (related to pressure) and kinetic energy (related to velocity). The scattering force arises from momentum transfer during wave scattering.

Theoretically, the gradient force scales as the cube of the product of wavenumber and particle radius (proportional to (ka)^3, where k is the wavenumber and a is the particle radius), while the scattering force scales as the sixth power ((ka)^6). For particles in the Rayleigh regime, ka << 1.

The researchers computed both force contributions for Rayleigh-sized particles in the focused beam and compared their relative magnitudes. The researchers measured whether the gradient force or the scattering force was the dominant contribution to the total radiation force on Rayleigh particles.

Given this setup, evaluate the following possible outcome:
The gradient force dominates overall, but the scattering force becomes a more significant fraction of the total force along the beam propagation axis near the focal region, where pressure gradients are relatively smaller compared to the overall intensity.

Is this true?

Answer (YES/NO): NO